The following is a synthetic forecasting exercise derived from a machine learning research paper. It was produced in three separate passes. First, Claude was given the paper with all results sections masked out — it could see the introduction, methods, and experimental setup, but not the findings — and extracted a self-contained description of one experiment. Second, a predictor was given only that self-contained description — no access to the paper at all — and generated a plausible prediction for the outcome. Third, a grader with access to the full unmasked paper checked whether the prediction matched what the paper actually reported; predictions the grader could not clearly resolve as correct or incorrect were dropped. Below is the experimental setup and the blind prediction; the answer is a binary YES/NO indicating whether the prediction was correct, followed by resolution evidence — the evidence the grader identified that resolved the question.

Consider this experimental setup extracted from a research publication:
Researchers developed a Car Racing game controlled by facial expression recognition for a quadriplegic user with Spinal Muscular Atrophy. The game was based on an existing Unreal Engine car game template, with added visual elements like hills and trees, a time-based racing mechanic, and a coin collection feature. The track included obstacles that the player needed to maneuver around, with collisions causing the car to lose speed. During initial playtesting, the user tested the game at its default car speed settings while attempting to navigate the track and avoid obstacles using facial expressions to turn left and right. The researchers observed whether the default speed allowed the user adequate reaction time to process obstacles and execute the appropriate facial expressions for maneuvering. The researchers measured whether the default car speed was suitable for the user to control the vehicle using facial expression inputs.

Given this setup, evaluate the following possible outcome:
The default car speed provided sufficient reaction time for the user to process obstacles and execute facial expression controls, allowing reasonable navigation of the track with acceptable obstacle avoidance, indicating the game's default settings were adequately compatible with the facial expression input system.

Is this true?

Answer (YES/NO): NO